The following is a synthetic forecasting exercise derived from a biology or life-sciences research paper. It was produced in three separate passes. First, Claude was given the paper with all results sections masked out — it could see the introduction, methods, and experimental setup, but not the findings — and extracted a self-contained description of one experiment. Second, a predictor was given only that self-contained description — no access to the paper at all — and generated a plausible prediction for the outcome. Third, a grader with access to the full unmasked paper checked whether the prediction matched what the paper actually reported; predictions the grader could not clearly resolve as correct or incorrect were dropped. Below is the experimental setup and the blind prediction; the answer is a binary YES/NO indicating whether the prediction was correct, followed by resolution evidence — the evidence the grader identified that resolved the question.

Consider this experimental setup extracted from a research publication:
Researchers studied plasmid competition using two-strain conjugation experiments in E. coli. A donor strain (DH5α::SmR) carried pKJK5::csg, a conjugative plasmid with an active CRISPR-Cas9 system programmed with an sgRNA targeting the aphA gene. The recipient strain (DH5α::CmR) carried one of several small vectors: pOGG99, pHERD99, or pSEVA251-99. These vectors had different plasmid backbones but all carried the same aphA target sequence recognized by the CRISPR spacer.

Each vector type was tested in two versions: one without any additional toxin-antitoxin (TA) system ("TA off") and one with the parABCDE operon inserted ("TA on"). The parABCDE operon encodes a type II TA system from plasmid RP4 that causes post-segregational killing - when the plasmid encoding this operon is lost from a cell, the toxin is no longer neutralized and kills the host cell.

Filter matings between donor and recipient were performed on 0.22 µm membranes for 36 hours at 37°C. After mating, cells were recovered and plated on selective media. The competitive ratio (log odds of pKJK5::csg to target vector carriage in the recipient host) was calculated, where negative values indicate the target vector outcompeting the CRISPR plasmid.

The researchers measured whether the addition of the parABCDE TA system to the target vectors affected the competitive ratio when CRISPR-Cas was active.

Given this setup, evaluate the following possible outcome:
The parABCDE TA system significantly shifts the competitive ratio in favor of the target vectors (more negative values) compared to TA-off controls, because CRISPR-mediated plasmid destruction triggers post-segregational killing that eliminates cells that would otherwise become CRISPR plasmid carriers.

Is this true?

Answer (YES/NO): YES